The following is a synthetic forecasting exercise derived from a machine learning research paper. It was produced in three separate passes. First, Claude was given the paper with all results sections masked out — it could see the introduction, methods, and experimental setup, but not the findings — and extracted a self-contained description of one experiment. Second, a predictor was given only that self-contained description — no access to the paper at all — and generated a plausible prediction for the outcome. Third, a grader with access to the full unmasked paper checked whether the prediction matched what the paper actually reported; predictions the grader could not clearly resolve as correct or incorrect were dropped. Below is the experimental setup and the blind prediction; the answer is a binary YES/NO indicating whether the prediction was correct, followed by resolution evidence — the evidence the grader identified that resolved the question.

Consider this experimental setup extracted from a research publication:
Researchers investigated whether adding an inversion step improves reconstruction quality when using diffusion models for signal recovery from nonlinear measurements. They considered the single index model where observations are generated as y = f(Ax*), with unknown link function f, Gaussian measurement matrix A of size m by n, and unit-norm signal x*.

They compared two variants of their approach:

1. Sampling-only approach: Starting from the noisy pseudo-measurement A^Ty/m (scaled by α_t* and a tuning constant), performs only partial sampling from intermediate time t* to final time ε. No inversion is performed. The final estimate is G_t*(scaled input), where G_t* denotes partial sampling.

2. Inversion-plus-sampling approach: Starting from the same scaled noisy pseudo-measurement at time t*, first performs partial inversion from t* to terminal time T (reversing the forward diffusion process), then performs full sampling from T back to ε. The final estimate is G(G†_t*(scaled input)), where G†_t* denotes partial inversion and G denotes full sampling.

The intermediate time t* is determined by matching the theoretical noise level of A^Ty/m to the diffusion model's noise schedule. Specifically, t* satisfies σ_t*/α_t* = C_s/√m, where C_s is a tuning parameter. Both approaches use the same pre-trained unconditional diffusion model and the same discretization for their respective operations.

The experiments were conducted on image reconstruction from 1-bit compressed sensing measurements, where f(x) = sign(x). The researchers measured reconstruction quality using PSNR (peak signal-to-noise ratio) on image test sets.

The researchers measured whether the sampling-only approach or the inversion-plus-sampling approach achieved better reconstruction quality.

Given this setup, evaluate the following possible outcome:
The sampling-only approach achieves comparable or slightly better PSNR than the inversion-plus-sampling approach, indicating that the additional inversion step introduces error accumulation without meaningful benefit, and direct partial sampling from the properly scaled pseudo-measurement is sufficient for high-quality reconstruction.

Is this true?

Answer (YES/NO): NO